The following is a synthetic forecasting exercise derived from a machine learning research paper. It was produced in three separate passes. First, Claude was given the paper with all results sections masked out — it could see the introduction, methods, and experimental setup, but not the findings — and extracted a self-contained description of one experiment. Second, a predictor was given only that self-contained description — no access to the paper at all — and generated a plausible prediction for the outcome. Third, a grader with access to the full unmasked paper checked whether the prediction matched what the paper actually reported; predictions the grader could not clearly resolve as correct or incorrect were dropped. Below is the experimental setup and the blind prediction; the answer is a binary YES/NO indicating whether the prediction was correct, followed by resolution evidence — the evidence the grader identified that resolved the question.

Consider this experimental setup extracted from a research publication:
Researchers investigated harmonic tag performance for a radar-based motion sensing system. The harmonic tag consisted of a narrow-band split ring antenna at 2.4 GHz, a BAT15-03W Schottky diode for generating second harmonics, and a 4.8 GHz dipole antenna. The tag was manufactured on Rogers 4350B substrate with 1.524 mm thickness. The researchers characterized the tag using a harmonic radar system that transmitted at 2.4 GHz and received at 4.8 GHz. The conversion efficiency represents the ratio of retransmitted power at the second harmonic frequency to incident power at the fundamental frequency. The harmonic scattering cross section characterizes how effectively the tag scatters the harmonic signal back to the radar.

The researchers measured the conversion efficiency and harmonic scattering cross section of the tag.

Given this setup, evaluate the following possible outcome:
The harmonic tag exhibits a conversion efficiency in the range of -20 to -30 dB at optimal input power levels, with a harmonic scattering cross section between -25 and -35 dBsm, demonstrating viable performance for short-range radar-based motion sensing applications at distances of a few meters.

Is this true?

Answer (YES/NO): NO